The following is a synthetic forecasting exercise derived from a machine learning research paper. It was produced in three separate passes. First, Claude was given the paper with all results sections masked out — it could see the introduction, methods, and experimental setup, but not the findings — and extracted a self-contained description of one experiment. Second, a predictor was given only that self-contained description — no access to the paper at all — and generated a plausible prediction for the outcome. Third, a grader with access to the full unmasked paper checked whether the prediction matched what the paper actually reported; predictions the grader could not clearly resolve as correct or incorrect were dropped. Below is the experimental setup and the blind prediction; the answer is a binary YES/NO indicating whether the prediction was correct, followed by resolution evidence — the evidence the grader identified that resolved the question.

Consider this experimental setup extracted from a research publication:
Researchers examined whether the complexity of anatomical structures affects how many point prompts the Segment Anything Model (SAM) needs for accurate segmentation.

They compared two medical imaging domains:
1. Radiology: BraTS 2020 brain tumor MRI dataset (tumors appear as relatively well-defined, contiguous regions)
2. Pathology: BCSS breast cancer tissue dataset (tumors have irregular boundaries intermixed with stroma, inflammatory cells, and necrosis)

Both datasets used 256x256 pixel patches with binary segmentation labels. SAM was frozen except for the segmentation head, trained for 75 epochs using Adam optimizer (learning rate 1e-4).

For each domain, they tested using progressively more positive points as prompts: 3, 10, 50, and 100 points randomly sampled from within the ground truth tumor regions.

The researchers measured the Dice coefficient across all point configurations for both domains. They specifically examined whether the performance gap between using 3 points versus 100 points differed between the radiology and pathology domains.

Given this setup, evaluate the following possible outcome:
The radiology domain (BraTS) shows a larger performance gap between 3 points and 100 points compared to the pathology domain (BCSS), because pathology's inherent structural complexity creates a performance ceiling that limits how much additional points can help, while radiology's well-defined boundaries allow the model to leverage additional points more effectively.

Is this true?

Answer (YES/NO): NO